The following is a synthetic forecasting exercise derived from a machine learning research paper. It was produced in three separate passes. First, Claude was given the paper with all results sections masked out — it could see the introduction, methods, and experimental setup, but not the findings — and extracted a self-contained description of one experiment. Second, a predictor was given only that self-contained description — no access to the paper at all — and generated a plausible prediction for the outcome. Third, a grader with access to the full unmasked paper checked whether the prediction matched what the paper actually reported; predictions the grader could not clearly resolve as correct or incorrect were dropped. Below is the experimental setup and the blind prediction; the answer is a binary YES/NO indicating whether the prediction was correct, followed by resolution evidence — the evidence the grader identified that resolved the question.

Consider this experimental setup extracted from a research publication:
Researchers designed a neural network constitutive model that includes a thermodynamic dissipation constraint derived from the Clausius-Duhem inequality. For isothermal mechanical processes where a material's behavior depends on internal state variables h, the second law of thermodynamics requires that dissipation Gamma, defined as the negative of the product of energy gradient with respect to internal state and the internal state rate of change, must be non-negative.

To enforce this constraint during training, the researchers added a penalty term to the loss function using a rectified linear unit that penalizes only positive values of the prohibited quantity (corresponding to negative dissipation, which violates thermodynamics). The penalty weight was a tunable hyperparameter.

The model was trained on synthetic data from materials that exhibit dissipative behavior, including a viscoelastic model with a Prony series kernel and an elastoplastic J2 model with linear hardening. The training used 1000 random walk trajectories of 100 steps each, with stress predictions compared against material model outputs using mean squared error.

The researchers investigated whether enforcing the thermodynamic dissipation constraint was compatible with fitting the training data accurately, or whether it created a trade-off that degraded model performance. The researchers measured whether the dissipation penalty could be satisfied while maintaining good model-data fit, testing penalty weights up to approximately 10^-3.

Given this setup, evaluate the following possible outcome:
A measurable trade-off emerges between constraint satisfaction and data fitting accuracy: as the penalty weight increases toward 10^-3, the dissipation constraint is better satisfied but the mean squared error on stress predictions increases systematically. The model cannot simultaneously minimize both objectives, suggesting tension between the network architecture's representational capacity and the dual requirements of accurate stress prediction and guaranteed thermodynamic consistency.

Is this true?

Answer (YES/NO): NO